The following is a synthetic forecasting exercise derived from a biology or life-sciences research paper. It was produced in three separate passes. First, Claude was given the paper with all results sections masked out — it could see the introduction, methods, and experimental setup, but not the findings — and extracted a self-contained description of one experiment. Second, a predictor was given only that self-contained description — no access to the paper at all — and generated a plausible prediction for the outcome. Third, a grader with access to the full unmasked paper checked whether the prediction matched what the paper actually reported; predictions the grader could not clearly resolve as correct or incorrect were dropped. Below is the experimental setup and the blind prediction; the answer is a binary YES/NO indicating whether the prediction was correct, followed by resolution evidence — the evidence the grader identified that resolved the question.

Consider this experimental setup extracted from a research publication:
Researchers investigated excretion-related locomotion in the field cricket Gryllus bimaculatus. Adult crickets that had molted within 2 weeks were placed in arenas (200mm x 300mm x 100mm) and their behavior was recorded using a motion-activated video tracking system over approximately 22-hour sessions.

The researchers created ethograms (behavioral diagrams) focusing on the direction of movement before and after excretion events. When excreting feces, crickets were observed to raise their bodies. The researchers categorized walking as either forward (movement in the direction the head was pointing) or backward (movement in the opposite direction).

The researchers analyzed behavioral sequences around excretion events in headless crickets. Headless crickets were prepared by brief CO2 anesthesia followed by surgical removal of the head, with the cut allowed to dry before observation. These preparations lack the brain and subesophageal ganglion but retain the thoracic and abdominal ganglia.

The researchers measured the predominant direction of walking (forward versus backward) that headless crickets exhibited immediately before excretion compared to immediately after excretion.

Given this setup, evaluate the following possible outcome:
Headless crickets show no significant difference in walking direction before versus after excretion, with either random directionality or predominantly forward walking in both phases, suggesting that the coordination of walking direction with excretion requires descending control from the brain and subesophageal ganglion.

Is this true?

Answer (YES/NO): NO